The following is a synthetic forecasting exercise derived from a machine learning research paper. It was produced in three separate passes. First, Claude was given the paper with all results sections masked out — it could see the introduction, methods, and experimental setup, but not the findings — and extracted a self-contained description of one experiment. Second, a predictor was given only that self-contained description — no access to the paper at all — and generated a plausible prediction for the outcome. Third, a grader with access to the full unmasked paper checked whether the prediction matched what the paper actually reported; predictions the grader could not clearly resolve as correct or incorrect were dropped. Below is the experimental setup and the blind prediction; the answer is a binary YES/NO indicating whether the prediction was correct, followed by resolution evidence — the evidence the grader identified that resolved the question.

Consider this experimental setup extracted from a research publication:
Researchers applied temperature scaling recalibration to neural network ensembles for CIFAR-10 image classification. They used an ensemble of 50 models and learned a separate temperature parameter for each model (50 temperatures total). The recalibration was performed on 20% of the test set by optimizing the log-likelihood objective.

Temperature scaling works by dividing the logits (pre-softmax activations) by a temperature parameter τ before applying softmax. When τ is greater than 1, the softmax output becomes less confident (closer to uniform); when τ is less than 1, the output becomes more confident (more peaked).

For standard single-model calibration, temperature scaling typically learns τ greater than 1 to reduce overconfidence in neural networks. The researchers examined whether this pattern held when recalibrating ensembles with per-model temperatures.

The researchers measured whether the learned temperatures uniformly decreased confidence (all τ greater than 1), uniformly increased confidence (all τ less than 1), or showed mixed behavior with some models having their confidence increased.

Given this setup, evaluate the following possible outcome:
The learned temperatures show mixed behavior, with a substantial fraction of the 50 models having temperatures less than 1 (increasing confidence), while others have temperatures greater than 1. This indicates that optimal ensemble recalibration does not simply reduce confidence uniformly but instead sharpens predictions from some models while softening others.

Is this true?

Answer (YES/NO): NO